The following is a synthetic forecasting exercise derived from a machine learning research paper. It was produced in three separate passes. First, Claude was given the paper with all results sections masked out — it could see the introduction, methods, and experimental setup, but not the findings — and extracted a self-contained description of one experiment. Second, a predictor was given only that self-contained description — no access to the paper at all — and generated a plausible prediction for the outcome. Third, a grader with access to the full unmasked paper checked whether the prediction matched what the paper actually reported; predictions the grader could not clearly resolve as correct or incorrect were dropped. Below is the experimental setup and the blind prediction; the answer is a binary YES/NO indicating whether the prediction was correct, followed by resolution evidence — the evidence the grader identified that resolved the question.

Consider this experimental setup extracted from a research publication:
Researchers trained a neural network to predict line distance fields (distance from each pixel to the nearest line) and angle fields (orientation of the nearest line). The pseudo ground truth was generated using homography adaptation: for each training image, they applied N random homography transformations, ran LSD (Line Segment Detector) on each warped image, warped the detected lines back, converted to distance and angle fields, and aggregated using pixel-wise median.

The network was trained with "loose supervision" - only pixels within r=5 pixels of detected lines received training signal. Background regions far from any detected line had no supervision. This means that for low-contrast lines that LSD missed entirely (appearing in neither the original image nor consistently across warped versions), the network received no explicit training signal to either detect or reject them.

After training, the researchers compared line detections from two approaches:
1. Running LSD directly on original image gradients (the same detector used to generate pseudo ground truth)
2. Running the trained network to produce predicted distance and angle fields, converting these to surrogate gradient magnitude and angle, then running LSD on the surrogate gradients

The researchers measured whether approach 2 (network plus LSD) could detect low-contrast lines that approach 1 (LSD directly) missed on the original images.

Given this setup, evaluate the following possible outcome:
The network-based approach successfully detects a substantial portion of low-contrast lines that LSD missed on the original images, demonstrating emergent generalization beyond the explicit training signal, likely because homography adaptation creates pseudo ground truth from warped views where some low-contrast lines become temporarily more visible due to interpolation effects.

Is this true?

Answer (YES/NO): NO